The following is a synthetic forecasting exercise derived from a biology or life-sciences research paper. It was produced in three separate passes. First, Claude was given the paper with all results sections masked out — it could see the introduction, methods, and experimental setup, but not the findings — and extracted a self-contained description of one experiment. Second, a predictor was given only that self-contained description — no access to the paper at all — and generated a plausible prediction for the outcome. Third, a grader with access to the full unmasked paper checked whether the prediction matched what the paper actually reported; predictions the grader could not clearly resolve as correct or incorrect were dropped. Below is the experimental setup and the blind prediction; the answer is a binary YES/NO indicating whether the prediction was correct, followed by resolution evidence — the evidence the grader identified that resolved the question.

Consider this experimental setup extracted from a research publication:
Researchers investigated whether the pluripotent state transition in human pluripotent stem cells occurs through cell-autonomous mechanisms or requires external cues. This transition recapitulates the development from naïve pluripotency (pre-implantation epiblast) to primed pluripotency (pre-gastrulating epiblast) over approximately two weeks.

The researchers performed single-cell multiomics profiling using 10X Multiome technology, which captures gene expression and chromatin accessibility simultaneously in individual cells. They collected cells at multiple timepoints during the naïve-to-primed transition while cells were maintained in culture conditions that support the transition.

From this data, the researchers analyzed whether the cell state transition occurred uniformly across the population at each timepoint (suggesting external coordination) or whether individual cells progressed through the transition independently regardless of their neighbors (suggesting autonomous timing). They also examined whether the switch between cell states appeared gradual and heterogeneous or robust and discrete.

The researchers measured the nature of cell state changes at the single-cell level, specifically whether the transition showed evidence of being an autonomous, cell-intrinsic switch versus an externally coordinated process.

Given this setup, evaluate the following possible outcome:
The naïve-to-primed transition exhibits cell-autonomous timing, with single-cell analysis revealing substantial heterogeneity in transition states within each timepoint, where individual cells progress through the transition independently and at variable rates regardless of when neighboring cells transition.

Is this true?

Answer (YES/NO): NO